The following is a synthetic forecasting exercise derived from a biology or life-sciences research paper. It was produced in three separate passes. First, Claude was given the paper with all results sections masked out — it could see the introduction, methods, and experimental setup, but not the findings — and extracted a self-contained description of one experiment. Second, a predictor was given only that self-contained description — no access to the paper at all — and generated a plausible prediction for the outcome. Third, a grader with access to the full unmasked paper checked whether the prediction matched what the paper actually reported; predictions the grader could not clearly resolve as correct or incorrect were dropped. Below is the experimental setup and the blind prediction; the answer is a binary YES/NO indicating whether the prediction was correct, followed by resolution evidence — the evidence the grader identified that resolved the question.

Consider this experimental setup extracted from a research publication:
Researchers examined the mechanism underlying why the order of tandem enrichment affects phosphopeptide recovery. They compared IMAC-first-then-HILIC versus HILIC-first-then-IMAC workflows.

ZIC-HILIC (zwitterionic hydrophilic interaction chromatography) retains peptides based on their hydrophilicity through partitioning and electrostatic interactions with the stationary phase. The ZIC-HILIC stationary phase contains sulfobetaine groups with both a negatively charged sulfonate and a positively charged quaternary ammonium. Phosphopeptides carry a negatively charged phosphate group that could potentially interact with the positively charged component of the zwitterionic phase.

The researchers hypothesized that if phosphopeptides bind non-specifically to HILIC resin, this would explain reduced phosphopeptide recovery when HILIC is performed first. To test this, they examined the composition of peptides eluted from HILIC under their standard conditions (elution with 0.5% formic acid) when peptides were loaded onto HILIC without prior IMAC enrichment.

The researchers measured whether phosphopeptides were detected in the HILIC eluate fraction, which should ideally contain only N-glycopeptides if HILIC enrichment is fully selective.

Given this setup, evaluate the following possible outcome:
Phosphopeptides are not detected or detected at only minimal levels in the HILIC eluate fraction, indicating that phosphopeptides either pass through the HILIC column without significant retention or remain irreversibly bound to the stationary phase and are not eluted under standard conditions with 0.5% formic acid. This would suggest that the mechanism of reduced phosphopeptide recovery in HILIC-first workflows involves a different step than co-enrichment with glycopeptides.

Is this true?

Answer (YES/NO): NO